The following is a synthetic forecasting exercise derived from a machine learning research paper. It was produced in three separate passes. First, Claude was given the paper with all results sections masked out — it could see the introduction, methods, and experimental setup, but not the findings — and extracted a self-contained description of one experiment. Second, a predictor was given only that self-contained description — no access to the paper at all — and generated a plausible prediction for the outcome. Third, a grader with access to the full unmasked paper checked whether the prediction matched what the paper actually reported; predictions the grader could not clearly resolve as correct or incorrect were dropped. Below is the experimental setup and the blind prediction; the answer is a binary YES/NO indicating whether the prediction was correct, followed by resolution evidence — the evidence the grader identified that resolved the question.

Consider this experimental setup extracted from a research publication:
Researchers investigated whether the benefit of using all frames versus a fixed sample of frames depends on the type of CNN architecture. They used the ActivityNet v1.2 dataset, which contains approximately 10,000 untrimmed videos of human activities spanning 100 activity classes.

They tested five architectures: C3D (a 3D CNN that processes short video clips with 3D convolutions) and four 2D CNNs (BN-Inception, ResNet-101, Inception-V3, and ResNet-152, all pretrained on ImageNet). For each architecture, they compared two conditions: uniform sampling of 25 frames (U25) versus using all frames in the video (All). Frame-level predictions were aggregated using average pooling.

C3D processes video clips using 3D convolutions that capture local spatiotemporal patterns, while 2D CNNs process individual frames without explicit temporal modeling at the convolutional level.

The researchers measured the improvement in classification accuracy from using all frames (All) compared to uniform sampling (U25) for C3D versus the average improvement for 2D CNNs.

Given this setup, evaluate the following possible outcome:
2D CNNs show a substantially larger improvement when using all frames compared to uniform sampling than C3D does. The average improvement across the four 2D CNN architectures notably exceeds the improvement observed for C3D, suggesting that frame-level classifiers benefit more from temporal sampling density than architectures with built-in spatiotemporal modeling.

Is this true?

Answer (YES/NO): YES